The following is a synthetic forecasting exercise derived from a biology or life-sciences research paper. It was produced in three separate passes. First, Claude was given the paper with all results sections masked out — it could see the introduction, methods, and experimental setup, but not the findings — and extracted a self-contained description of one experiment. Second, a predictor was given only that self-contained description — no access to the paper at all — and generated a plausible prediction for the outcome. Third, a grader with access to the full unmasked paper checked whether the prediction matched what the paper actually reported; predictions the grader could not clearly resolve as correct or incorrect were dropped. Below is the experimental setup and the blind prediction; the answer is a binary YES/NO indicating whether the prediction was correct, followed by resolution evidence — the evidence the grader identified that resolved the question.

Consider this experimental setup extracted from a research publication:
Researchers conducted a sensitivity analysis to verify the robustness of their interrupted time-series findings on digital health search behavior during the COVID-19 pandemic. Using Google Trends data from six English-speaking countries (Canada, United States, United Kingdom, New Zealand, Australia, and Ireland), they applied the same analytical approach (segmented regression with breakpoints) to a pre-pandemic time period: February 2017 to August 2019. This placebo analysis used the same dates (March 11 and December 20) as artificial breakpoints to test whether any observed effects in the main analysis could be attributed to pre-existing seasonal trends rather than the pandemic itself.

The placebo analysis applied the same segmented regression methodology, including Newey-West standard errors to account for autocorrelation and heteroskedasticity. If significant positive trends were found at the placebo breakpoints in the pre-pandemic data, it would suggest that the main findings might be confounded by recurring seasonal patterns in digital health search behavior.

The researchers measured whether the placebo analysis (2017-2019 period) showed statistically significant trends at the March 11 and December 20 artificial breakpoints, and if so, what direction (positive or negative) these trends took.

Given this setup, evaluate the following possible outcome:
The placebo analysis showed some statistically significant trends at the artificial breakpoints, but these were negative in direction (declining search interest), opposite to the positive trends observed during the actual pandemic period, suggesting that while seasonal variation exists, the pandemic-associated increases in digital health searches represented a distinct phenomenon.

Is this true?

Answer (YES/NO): NO